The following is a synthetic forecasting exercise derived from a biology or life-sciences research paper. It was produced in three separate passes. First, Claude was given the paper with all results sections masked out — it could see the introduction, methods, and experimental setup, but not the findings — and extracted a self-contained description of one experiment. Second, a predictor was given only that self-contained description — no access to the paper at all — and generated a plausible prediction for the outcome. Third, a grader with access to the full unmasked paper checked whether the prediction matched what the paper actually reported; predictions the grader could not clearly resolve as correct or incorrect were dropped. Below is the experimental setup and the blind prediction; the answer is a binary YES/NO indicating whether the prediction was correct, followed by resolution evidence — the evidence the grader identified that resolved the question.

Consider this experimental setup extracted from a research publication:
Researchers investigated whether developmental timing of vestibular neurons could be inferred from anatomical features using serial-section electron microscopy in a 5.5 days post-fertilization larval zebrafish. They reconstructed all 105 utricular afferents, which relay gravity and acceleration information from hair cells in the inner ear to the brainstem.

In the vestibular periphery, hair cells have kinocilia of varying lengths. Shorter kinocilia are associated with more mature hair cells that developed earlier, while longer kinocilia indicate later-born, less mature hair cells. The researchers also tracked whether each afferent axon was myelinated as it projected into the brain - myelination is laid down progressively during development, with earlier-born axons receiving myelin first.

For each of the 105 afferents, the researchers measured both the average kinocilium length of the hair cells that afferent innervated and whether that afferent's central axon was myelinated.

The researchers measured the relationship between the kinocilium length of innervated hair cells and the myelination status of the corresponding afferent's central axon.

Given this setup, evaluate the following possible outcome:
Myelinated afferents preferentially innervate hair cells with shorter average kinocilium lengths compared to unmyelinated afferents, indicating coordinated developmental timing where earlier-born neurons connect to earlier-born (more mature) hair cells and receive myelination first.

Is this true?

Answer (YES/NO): YES